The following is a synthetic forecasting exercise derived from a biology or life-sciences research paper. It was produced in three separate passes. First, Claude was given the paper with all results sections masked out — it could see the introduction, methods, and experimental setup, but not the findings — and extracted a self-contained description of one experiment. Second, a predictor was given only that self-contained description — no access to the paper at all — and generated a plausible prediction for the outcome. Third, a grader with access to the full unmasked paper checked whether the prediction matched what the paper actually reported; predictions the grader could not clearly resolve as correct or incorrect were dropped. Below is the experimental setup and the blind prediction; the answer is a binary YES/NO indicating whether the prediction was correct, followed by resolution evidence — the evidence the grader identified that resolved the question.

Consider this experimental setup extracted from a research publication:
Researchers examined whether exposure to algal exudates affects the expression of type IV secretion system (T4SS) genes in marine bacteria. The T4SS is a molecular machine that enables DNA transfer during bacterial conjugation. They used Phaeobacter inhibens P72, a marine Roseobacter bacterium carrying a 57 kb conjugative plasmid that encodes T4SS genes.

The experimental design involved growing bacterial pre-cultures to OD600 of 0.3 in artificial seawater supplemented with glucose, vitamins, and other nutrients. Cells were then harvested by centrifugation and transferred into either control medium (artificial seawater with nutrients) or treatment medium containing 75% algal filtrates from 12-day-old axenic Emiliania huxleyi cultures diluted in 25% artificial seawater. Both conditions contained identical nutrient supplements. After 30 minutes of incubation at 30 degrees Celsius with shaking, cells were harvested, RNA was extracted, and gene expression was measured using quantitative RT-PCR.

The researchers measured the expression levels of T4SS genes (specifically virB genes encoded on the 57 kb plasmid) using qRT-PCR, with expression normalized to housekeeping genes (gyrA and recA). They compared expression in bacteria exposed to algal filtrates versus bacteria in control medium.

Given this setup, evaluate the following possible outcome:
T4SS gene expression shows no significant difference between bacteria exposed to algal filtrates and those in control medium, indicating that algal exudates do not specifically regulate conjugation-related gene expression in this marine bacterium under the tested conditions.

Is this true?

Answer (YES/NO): YES